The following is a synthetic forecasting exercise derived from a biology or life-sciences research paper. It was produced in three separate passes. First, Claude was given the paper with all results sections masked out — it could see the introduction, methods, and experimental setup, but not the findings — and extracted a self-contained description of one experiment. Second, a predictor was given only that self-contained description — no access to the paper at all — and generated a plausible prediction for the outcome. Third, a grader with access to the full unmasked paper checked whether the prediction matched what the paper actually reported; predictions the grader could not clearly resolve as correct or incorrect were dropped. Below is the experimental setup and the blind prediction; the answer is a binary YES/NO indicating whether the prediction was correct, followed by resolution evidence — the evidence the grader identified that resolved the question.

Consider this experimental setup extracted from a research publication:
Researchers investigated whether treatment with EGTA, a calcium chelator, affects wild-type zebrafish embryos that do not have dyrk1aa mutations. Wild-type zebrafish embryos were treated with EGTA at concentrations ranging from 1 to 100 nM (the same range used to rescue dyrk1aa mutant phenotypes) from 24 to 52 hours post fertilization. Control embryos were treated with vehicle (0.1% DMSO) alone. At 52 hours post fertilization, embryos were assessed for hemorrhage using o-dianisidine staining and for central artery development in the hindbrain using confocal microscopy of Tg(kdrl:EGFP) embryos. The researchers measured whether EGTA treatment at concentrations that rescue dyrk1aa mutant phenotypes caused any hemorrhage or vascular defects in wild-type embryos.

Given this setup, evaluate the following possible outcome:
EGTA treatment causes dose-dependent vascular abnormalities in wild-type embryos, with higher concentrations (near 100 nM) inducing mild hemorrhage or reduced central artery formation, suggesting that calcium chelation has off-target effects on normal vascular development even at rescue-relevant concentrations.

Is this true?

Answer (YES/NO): NO